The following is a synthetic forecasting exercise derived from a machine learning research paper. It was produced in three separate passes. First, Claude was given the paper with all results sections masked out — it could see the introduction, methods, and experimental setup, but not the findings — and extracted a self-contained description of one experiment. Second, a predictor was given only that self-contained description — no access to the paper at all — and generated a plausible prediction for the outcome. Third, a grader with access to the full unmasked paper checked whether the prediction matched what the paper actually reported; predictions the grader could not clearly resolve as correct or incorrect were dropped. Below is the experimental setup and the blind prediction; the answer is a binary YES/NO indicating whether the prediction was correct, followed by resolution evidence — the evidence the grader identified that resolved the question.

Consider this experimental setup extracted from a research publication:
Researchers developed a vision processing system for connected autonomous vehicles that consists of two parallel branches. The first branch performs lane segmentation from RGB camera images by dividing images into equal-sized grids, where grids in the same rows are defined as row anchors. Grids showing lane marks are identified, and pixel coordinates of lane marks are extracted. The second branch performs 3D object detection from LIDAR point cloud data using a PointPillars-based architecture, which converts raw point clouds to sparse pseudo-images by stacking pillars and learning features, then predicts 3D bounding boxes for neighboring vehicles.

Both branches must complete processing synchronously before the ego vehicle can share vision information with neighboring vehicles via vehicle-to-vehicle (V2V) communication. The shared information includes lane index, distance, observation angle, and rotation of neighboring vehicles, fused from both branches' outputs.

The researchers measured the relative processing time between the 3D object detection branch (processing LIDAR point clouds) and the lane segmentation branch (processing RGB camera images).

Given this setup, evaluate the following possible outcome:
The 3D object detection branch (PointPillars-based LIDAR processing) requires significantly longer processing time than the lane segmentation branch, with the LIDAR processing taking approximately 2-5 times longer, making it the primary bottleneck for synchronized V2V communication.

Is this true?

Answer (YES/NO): NO